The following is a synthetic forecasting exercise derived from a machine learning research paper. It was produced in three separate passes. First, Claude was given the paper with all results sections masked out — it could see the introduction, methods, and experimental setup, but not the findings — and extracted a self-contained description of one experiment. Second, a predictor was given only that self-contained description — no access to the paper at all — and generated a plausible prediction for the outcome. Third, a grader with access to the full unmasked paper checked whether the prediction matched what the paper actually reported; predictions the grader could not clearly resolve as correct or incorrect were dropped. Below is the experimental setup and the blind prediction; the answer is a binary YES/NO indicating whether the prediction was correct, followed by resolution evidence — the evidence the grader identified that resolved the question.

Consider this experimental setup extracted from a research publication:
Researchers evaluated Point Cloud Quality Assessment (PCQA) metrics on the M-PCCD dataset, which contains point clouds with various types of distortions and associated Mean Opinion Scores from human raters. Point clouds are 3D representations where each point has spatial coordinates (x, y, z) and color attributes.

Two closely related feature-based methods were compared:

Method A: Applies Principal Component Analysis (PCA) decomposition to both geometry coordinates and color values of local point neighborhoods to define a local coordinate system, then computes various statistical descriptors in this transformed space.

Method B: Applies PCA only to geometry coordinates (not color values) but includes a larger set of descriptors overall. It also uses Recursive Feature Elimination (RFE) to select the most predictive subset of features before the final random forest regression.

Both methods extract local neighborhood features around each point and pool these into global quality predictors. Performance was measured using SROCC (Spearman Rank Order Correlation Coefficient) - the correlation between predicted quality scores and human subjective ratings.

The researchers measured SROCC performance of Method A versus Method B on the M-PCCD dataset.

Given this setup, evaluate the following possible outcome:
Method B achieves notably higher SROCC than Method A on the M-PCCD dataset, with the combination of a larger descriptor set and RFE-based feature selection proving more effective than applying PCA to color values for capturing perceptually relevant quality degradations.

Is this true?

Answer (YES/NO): NO